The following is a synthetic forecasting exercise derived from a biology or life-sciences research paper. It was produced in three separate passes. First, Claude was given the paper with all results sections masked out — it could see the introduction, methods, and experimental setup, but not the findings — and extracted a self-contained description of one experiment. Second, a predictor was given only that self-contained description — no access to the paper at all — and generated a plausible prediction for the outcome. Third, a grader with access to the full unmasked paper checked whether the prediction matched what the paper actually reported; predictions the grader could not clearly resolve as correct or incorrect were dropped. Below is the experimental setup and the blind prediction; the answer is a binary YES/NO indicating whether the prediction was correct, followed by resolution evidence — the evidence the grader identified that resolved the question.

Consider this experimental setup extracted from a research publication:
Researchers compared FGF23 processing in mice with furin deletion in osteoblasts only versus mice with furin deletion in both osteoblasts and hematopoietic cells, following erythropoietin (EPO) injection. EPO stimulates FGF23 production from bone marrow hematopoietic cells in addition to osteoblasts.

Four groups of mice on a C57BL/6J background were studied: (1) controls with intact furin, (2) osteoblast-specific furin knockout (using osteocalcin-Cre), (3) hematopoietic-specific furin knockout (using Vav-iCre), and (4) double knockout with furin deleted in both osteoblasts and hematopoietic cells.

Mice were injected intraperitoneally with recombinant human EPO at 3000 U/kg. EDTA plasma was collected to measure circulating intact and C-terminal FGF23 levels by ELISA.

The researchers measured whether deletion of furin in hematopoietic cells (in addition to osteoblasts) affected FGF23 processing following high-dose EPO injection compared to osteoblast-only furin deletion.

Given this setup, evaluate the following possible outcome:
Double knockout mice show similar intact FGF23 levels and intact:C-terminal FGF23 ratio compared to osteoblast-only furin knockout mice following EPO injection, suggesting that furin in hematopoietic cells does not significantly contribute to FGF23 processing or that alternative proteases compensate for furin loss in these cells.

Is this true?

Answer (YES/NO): YES